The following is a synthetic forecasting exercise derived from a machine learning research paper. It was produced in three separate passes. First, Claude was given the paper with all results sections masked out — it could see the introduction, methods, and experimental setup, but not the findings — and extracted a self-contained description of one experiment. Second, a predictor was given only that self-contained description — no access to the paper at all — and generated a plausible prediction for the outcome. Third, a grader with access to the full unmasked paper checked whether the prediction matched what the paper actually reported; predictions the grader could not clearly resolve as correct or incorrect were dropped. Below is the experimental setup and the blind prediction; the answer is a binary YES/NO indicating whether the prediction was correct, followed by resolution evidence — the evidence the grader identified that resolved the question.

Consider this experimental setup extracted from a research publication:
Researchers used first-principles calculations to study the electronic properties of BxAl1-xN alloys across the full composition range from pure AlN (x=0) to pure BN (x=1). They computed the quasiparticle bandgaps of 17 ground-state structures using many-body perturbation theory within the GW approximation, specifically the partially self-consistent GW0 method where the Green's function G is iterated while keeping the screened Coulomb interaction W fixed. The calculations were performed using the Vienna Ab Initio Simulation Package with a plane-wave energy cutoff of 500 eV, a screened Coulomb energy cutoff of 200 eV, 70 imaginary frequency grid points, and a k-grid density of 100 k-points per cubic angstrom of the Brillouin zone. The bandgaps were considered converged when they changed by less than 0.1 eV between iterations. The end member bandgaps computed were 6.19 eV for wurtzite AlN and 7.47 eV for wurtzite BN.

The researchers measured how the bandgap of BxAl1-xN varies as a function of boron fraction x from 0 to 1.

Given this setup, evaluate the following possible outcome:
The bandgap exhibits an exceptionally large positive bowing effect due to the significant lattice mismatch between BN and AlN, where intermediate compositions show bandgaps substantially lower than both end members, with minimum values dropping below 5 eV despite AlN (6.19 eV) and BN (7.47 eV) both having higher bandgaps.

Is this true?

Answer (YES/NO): NO